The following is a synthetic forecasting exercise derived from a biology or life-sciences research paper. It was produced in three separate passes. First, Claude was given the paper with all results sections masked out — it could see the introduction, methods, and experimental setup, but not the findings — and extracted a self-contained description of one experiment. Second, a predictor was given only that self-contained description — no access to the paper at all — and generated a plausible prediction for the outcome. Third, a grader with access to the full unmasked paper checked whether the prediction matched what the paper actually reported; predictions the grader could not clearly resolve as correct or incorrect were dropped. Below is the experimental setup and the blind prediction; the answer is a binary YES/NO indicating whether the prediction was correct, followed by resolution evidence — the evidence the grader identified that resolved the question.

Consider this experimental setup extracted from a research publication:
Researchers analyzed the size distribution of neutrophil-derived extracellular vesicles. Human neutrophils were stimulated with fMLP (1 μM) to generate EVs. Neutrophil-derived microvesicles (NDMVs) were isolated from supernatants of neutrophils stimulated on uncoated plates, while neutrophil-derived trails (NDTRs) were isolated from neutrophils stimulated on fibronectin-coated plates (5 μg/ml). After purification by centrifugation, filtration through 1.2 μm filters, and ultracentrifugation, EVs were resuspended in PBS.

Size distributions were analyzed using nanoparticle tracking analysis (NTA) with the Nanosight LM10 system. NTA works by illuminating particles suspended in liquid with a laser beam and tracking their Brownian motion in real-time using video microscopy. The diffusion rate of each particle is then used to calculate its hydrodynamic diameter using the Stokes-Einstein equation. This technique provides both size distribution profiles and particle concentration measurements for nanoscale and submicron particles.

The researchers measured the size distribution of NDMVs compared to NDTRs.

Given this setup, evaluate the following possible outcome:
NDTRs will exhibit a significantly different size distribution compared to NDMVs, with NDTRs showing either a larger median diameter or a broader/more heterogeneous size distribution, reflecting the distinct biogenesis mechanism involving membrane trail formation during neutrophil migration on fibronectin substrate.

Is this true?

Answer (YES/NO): NO